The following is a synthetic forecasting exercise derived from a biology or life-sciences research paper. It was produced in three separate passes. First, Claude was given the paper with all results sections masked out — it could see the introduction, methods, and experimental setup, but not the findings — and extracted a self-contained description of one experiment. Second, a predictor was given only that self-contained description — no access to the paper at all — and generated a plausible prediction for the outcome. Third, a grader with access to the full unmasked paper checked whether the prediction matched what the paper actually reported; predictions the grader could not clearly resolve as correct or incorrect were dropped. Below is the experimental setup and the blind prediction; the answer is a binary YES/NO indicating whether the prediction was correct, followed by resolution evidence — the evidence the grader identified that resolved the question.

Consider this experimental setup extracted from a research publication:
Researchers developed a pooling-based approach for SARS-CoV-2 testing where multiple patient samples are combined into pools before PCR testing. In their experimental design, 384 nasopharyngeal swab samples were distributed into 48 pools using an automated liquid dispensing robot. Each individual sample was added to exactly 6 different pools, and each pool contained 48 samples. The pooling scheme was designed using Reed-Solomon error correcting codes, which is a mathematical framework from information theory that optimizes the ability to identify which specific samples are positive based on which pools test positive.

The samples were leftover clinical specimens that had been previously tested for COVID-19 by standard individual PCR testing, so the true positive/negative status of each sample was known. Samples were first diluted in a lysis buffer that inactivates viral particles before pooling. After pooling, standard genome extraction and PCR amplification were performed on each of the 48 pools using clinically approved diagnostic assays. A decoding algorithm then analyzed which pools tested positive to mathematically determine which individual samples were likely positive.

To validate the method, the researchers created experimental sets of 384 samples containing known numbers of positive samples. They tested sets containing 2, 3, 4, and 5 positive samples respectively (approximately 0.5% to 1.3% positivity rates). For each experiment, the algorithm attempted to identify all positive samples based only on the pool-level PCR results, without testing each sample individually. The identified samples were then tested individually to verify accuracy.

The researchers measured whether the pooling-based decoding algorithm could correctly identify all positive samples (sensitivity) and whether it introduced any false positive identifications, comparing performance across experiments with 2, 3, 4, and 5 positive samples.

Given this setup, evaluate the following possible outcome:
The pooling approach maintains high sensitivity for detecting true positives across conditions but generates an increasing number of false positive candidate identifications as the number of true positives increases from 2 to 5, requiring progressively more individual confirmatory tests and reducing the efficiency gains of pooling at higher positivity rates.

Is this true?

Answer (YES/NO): NO